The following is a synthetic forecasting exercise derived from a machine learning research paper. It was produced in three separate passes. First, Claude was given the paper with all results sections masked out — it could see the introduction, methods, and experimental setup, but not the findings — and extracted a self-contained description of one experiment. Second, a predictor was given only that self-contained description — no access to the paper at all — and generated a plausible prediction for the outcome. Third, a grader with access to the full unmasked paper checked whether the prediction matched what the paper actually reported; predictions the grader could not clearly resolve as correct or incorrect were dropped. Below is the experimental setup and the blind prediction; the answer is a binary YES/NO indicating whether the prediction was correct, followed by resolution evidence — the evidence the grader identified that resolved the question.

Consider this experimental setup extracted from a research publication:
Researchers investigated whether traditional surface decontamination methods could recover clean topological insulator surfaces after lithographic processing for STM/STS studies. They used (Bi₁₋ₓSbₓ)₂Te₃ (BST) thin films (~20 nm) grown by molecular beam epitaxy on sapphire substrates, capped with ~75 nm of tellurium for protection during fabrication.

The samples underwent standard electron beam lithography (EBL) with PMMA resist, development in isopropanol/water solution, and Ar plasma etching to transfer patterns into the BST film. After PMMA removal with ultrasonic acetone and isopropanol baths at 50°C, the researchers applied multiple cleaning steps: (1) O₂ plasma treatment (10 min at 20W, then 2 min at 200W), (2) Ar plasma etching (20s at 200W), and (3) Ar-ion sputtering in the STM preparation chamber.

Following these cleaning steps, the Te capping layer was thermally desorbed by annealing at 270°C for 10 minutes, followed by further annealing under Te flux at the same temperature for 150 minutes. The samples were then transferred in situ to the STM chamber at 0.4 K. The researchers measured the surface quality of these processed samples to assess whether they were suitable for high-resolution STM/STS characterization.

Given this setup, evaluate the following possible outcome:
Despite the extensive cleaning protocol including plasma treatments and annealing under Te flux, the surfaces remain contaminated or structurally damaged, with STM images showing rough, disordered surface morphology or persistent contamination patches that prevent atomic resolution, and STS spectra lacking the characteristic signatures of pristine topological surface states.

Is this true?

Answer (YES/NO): YES